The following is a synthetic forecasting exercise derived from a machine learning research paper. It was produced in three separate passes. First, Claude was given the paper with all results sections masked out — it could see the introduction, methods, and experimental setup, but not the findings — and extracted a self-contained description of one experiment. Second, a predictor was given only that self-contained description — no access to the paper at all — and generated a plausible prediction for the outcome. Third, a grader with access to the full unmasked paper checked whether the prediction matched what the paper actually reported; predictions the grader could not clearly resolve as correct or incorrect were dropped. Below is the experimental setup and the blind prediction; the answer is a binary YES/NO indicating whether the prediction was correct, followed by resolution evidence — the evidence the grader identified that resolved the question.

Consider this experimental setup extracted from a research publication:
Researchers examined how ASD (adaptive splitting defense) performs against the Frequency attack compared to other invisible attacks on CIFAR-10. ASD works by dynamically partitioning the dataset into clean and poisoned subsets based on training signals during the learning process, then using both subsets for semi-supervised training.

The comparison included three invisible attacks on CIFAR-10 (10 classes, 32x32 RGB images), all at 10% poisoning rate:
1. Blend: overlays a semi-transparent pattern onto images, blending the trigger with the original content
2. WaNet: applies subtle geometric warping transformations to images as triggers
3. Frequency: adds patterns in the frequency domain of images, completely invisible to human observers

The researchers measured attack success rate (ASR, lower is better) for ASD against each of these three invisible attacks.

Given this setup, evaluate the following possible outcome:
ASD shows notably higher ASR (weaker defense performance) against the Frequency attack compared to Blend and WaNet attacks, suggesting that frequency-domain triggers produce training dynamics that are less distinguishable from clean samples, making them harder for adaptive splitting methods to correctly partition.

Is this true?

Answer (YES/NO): YES